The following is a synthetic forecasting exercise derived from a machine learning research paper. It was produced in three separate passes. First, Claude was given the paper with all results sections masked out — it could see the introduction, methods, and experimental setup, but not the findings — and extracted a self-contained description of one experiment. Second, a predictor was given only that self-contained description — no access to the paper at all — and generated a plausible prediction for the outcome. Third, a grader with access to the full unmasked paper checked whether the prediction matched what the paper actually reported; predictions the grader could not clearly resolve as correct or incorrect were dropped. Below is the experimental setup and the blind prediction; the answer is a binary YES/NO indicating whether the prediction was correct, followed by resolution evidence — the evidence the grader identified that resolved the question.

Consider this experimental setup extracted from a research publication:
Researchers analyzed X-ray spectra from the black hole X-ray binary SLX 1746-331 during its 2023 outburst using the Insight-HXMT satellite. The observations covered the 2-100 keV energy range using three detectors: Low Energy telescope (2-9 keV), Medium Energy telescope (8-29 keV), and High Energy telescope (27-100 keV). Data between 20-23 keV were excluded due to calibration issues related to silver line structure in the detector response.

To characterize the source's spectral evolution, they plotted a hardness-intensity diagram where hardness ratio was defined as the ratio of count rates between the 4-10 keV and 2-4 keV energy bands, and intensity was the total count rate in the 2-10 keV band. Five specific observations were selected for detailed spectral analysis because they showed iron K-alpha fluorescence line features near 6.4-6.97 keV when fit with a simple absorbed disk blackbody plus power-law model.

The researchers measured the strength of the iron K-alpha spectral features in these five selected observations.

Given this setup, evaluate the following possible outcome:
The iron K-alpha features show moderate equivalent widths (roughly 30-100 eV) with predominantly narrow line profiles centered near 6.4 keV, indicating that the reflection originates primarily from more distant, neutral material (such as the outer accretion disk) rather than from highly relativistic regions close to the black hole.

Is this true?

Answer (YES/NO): NO